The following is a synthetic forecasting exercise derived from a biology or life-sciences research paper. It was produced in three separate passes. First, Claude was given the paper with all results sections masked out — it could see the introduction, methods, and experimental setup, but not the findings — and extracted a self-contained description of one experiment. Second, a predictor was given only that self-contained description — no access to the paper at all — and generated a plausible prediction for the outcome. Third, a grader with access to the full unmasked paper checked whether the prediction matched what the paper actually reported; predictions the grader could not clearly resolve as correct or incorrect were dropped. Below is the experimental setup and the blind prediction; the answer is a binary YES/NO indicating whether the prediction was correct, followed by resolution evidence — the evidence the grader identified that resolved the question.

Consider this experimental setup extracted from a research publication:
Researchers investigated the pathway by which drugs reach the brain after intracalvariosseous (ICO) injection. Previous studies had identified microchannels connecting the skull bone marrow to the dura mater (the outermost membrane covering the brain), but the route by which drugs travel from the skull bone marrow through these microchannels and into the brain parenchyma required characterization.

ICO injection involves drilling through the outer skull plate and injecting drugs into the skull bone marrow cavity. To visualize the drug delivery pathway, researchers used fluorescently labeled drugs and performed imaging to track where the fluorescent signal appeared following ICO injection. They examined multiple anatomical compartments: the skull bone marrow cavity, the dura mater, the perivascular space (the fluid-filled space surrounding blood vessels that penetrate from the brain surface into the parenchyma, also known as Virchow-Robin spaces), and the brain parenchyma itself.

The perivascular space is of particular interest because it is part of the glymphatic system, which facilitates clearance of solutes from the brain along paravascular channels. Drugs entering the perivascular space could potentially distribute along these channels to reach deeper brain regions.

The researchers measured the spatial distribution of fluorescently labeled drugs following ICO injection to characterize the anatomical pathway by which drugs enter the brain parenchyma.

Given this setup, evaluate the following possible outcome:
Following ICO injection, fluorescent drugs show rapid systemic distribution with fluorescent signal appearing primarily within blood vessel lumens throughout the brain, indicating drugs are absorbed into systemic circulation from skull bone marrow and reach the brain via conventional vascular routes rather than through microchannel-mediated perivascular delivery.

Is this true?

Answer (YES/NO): NO